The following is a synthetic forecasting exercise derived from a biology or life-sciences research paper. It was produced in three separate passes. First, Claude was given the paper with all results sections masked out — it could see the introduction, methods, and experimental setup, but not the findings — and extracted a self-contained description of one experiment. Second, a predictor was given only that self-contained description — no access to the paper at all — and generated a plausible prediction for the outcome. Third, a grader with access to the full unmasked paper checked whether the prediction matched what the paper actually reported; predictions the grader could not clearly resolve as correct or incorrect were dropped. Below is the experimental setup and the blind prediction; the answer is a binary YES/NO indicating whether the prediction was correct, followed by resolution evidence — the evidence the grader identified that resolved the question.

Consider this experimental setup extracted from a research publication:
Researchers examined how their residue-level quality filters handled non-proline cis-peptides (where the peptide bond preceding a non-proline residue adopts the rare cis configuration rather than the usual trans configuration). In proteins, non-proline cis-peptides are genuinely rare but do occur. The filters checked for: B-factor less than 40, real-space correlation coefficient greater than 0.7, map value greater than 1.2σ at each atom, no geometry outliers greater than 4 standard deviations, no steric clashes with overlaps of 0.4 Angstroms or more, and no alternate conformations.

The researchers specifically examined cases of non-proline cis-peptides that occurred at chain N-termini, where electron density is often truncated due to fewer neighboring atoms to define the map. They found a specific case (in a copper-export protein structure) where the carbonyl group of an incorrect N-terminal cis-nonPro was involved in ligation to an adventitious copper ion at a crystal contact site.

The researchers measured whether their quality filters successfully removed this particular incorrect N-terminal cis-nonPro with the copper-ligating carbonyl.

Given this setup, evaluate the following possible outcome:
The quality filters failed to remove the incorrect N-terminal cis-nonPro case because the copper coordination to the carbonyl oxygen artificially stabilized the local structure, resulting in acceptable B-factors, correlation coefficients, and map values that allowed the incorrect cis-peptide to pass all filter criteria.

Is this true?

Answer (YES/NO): YES